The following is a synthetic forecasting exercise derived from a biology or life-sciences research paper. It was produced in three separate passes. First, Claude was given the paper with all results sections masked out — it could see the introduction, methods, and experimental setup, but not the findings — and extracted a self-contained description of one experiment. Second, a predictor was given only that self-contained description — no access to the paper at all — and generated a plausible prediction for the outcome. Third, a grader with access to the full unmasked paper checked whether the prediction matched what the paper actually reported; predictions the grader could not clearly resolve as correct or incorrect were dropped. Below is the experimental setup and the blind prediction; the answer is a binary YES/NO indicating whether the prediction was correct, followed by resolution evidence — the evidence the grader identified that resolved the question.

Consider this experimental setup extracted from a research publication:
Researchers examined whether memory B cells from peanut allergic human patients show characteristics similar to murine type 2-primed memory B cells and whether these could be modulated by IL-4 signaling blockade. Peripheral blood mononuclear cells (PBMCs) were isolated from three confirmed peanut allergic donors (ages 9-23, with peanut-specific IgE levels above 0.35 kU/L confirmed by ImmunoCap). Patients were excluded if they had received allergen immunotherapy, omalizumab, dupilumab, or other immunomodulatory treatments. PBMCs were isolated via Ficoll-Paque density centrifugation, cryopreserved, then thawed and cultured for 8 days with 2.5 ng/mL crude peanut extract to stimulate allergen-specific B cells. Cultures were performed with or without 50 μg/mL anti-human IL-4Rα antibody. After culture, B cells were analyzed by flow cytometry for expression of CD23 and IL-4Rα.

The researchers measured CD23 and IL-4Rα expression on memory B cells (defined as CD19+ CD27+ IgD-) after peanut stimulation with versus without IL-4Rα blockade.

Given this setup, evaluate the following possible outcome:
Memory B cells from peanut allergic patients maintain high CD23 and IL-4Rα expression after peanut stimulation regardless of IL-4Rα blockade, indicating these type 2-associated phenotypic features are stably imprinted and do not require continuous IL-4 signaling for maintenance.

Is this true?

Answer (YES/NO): NO